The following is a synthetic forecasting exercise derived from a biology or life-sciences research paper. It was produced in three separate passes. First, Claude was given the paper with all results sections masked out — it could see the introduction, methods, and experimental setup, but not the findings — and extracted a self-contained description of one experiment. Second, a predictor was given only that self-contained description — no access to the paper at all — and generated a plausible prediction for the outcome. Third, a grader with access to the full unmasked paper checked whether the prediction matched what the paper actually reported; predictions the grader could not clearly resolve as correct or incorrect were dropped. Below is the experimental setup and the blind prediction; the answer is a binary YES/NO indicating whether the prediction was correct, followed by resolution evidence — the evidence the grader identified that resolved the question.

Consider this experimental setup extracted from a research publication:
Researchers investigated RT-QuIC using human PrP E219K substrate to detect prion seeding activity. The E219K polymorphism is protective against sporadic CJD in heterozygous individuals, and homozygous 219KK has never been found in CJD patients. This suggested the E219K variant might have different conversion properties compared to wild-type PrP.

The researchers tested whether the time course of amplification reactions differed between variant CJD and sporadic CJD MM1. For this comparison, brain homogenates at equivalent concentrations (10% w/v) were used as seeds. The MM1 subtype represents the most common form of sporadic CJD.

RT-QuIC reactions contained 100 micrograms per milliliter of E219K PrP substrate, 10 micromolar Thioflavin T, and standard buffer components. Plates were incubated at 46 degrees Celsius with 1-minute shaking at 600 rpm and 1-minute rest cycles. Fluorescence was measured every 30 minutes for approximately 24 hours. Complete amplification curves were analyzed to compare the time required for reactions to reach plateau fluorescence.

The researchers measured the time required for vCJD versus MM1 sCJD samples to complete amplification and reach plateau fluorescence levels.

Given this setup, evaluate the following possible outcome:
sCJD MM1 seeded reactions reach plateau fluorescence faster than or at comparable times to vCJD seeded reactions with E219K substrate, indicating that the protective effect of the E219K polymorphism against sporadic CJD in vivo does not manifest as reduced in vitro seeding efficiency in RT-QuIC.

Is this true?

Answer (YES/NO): YES